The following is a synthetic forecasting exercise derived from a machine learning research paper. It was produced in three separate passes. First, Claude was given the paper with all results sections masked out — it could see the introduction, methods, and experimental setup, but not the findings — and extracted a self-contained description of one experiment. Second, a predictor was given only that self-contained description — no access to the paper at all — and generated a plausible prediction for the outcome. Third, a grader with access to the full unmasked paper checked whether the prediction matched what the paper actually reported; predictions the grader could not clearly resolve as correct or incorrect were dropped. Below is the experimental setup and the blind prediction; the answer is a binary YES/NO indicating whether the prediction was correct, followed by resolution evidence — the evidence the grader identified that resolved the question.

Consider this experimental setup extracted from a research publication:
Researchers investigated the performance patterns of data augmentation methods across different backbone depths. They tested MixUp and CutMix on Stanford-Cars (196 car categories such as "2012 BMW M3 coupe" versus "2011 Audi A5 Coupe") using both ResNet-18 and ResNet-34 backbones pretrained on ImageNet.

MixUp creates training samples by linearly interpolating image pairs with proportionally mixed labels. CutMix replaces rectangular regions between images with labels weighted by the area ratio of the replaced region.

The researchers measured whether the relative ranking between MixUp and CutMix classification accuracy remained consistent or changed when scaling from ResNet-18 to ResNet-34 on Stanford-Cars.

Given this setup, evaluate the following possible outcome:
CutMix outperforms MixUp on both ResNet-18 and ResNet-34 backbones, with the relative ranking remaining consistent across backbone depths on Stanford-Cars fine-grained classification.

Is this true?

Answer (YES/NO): YES